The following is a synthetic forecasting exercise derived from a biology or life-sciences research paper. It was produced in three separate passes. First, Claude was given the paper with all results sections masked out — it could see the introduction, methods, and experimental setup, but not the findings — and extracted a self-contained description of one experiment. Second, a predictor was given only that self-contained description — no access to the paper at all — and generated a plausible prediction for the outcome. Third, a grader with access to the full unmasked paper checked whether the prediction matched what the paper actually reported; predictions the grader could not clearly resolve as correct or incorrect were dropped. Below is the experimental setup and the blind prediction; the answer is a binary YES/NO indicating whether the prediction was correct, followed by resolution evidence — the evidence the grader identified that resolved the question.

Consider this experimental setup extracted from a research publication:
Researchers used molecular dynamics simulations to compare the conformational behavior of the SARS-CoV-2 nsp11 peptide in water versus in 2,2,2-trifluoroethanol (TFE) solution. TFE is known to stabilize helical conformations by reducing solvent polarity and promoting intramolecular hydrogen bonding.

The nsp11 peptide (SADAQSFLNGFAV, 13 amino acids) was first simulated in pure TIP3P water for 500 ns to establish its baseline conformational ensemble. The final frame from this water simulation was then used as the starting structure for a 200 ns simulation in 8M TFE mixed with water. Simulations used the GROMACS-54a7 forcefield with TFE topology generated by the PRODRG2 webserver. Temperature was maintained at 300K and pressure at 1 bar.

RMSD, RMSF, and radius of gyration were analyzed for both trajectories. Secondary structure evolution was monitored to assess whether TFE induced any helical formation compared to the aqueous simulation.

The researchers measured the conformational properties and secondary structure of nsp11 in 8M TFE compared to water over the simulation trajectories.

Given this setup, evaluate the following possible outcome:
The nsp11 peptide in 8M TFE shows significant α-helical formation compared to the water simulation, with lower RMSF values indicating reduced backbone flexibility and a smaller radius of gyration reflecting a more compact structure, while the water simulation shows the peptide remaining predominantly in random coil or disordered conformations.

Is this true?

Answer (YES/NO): YES